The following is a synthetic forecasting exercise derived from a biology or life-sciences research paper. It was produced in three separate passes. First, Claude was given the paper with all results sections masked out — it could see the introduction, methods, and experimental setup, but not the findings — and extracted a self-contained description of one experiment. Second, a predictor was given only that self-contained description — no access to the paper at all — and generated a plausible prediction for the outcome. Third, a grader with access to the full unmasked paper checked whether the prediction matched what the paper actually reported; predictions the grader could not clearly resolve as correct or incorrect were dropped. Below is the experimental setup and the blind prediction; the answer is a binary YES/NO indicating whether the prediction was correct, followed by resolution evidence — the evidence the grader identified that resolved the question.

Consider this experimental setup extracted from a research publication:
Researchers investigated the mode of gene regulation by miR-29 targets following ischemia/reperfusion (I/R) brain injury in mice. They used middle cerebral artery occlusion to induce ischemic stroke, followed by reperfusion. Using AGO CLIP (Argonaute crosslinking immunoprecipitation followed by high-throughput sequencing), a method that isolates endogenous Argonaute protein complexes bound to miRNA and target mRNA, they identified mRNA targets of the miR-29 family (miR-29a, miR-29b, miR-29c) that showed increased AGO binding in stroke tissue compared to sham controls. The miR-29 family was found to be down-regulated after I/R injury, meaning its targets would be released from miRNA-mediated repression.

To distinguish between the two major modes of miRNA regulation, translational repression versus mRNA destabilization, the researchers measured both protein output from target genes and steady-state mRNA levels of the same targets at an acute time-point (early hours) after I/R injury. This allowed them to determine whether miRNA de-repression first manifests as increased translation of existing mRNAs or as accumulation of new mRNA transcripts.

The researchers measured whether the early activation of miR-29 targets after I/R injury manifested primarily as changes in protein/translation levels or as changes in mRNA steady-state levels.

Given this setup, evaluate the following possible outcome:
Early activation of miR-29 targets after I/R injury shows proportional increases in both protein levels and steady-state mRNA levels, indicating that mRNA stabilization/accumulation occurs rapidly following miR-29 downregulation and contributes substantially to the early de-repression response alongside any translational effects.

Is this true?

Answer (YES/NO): NO